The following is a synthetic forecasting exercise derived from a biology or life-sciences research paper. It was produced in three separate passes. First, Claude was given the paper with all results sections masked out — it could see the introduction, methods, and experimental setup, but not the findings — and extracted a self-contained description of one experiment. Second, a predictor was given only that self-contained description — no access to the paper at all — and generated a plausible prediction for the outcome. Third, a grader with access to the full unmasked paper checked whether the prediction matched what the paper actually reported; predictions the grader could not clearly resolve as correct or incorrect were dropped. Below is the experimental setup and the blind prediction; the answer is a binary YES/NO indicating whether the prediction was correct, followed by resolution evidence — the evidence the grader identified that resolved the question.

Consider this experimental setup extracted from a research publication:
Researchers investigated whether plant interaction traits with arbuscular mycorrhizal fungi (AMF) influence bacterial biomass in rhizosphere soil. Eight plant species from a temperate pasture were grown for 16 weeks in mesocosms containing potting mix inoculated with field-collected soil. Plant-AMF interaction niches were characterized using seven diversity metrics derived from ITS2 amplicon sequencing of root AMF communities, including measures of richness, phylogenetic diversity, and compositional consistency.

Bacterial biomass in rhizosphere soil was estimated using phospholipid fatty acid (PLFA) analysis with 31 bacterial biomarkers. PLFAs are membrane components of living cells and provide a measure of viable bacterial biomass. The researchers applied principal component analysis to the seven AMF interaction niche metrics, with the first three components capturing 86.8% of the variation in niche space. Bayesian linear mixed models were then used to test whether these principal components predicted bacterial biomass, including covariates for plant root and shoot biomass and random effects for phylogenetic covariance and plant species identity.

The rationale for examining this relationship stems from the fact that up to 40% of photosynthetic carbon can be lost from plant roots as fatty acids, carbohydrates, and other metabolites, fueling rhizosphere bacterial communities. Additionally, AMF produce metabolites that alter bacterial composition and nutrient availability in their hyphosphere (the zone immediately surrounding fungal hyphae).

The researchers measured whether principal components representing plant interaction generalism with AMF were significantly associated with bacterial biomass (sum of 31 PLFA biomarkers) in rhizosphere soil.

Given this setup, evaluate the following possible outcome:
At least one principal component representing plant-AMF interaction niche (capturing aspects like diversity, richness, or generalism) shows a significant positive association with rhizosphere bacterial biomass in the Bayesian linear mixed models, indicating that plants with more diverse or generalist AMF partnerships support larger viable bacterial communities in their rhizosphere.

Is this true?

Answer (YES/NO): NO